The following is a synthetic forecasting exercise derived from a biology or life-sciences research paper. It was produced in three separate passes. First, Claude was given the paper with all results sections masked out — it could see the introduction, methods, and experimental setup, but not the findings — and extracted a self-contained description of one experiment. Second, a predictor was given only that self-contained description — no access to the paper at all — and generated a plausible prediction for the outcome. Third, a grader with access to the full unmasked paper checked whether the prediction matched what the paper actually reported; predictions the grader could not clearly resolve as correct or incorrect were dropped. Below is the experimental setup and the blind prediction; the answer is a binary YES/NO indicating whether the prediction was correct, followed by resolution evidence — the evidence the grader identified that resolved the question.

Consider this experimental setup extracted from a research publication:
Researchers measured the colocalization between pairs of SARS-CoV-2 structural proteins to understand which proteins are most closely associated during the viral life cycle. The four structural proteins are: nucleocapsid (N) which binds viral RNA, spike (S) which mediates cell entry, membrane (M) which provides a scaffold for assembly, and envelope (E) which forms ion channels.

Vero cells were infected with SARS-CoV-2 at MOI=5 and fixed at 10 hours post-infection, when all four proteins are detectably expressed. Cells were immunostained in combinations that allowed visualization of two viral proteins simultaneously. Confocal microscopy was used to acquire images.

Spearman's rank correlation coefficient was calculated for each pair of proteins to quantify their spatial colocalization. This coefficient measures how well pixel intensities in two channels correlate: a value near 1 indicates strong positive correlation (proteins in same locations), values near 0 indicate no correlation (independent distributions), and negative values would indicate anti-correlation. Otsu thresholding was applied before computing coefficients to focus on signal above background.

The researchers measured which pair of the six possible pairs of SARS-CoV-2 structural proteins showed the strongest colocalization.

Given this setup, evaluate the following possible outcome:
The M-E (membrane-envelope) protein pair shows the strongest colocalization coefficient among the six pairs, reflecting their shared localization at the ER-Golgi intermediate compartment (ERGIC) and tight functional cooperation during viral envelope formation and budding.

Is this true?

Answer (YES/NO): NO